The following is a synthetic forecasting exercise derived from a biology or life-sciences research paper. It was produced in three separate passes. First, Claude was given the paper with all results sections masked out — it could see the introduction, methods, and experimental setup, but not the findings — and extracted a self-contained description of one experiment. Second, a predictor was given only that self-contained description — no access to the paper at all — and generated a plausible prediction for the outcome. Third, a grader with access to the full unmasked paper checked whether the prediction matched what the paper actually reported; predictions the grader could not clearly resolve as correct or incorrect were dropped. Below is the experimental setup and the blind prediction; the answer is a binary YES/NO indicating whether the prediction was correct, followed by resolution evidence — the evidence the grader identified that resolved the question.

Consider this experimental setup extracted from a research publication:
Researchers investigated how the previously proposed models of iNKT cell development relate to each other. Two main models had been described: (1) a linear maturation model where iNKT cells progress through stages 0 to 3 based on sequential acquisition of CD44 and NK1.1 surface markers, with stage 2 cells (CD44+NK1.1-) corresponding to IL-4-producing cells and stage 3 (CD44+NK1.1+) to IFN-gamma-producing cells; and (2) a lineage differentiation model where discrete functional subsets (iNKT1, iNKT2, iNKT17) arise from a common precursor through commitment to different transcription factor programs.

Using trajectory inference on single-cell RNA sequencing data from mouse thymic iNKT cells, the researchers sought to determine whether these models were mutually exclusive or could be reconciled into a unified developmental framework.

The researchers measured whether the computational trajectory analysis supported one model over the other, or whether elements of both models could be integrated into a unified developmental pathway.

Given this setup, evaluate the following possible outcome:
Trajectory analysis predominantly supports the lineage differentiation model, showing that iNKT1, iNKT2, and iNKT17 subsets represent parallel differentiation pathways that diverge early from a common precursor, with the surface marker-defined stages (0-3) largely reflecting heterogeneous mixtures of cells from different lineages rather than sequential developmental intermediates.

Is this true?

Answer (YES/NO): NO